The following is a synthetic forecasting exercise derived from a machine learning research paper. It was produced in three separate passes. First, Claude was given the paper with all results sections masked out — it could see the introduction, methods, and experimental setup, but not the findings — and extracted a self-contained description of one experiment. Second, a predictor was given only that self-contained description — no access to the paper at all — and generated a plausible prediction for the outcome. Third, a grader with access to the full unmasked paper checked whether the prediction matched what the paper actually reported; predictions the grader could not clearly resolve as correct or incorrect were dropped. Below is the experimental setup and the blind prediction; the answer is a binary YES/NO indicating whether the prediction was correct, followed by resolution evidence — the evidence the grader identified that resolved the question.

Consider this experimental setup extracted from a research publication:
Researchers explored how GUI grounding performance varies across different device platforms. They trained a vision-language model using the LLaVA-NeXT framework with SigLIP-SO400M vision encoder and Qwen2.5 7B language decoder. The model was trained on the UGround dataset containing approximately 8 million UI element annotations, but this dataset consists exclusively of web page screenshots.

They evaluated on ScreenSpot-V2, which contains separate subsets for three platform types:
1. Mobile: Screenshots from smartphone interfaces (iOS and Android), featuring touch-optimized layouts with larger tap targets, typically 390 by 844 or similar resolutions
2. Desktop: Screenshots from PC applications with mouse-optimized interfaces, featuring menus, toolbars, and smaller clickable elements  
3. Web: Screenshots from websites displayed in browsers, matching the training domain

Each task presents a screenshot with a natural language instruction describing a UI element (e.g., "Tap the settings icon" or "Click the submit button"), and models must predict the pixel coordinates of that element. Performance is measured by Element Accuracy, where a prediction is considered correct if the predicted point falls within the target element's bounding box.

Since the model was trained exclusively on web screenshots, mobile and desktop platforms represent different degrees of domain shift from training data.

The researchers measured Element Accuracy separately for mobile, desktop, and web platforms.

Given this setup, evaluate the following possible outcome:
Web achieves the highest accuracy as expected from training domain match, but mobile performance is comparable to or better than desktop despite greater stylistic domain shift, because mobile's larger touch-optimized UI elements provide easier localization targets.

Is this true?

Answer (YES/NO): NO